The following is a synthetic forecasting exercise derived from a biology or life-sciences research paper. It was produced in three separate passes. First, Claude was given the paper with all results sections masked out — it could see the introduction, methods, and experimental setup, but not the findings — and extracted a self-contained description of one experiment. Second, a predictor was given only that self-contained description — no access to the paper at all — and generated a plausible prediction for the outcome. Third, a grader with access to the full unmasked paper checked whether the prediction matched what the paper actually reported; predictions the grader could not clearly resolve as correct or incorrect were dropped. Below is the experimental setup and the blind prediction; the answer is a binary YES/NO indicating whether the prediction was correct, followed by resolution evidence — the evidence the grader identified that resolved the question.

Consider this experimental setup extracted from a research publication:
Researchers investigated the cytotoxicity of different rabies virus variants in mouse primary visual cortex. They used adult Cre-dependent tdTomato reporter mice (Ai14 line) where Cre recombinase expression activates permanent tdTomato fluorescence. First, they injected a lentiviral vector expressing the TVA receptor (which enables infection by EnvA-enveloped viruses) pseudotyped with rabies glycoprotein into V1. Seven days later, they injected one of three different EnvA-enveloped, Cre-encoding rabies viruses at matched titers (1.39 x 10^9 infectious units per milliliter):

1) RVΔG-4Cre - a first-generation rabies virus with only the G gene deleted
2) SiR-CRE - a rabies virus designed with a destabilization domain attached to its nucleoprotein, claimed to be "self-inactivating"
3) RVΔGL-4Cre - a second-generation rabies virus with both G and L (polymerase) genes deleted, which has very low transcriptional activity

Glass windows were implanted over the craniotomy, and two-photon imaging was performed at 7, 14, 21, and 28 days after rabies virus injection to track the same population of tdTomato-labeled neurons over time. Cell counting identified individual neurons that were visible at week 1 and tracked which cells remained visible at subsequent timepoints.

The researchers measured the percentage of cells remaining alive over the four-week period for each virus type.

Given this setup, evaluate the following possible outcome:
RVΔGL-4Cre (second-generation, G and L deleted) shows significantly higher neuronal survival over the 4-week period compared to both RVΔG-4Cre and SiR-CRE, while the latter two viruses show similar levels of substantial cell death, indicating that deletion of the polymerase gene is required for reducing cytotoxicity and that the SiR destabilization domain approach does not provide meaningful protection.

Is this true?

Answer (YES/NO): NO